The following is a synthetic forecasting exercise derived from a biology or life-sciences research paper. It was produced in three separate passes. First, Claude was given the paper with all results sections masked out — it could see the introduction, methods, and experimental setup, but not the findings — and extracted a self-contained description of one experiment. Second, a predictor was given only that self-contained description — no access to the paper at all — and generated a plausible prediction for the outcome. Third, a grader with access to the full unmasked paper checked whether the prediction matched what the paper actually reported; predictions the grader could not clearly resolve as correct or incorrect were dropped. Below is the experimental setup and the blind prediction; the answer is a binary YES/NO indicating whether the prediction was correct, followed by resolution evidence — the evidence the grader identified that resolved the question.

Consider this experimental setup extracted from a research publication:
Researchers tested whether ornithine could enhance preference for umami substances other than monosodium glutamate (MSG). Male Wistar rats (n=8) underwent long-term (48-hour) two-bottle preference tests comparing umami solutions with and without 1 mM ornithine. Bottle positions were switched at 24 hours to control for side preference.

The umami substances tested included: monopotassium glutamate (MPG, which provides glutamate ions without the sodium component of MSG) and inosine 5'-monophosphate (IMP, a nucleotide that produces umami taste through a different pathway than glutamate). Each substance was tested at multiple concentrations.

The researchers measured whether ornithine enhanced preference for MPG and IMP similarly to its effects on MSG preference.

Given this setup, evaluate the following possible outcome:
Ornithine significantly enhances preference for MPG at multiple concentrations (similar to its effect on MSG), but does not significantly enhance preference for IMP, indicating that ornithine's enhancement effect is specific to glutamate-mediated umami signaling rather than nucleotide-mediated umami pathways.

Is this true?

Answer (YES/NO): NO